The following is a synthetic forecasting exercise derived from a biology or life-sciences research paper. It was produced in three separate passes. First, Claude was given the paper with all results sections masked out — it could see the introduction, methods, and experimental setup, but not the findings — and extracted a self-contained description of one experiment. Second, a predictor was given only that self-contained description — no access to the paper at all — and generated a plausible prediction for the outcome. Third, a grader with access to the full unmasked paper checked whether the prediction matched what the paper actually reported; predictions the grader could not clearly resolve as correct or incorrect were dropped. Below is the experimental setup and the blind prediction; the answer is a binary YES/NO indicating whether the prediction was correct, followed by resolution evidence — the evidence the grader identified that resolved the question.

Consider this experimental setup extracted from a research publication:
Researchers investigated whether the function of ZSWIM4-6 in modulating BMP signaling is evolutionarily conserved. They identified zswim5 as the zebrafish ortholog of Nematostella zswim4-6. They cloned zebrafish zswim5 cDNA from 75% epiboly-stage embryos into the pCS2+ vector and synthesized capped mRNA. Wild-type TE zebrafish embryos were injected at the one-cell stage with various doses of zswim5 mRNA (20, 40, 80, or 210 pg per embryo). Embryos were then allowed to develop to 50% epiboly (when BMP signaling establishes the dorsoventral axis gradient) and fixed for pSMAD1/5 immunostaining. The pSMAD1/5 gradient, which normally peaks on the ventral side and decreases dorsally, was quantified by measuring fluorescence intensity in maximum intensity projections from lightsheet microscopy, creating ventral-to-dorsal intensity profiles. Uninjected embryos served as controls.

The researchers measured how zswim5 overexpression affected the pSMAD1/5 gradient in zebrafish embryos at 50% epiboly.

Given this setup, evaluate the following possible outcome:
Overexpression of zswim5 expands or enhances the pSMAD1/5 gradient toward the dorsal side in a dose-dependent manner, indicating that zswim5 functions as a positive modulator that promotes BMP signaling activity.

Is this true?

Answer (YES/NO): NO